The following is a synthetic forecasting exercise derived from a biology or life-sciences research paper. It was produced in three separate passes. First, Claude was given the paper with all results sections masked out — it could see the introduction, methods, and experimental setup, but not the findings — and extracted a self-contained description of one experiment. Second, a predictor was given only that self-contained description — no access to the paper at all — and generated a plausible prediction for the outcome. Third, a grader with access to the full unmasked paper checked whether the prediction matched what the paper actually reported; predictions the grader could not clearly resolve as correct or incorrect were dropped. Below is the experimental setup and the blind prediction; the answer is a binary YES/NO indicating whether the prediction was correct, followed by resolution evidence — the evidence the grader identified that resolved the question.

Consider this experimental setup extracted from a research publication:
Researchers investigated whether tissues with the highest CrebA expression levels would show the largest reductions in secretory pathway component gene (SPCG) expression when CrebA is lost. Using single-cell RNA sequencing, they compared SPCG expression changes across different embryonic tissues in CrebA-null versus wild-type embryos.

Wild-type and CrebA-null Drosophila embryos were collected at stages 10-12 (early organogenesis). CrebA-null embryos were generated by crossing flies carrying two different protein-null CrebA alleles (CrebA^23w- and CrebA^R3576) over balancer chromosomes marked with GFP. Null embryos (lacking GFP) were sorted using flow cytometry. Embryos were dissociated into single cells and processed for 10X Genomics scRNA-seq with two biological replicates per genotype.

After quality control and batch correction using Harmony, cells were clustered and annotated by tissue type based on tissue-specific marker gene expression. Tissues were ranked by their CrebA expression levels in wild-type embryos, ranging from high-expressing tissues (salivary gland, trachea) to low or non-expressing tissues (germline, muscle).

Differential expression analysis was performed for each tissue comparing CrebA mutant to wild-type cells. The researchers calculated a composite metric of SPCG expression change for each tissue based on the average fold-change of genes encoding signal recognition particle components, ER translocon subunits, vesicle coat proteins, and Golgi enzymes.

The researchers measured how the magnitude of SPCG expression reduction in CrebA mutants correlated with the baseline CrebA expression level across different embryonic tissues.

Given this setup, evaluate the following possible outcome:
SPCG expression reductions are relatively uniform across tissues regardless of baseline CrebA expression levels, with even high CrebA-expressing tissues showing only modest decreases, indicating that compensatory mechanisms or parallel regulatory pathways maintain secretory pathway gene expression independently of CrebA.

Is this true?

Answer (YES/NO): NO